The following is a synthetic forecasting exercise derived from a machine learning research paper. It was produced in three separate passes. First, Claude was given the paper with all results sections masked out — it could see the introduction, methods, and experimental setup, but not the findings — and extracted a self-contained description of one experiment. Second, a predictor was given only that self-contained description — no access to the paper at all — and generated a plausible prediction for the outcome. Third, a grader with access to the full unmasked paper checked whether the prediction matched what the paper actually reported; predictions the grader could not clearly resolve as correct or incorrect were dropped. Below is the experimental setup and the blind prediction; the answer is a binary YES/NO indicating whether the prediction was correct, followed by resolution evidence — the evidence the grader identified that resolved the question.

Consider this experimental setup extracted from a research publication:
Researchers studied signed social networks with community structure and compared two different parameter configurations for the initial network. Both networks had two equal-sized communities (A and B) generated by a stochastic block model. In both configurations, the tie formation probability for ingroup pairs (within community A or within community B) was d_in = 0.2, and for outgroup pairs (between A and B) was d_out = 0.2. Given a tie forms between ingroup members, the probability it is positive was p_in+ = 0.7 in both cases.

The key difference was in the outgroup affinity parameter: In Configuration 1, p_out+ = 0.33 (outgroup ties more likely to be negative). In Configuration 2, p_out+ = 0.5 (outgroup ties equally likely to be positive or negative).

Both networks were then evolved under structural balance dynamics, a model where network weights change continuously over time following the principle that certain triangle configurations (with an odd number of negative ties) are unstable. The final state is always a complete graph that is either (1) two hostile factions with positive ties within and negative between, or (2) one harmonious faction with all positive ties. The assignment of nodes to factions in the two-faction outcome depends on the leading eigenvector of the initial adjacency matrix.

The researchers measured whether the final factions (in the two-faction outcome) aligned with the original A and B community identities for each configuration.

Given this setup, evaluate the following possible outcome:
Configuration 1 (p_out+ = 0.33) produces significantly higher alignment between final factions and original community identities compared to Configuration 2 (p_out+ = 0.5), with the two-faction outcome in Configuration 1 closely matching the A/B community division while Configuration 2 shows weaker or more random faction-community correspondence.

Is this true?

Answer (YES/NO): YES